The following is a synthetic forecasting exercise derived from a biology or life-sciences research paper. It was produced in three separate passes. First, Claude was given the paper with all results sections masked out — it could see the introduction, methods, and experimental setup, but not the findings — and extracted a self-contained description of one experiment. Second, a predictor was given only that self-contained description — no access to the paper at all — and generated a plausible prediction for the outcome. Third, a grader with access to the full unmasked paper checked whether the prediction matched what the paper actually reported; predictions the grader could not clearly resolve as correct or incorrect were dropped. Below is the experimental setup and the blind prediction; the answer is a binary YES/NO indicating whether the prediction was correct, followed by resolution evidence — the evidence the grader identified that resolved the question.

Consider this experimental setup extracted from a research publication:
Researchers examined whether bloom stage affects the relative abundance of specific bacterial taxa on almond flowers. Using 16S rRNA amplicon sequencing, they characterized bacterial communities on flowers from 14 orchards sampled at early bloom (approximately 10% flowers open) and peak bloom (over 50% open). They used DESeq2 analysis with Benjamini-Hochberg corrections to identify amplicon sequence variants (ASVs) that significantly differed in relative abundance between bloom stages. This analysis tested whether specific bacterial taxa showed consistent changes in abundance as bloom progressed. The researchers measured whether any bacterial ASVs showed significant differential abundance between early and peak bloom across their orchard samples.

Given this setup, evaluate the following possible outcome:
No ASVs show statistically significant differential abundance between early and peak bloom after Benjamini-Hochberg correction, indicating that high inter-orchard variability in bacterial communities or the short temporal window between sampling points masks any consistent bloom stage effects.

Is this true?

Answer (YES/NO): NO